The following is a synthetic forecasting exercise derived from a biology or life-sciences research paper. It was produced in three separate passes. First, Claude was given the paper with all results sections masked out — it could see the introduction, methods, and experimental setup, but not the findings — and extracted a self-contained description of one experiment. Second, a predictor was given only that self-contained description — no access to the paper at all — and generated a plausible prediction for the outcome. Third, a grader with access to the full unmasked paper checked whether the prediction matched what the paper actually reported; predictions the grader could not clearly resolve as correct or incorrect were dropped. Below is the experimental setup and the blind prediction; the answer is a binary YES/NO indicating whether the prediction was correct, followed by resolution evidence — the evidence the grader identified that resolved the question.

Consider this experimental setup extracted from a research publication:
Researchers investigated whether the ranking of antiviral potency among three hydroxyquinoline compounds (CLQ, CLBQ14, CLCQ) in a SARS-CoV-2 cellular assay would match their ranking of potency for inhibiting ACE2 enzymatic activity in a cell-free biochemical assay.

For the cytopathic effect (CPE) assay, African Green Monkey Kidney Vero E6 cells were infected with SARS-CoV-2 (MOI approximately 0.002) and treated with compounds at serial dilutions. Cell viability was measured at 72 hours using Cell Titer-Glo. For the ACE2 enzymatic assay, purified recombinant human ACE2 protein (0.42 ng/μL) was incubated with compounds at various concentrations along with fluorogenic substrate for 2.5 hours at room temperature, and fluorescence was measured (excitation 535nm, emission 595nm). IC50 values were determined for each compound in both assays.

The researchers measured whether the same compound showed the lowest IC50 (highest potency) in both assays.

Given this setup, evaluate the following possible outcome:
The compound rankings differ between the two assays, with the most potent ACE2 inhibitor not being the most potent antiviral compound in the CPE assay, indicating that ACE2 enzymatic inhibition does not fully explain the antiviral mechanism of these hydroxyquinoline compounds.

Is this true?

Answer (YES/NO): NO